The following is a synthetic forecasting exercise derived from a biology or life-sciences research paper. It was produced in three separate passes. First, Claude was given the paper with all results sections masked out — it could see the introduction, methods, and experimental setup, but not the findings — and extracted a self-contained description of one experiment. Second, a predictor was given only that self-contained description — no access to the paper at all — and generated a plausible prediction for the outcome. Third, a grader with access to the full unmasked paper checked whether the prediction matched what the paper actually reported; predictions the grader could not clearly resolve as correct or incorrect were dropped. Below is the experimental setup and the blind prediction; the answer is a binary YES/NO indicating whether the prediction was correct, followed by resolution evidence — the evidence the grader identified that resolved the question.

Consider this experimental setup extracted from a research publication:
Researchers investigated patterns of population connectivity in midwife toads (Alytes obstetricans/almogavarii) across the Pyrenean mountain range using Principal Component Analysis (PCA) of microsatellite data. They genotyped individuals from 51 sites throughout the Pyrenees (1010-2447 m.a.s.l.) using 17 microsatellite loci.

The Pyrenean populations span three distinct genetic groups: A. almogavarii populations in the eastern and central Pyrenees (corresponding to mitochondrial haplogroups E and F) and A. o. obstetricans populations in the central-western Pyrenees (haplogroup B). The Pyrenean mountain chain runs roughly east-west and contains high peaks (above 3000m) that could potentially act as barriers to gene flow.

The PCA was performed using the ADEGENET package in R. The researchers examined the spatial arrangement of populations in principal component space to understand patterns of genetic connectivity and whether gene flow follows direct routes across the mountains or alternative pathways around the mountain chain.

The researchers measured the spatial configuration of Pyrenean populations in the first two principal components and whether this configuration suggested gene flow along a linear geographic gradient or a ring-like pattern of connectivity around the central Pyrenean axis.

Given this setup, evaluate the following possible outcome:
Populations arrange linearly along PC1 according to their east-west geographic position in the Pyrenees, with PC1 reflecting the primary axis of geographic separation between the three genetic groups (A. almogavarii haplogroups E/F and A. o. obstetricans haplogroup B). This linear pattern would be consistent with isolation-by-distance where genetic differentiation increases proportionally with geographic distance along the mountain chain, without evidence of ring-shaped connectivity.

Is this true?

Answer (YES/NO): NO